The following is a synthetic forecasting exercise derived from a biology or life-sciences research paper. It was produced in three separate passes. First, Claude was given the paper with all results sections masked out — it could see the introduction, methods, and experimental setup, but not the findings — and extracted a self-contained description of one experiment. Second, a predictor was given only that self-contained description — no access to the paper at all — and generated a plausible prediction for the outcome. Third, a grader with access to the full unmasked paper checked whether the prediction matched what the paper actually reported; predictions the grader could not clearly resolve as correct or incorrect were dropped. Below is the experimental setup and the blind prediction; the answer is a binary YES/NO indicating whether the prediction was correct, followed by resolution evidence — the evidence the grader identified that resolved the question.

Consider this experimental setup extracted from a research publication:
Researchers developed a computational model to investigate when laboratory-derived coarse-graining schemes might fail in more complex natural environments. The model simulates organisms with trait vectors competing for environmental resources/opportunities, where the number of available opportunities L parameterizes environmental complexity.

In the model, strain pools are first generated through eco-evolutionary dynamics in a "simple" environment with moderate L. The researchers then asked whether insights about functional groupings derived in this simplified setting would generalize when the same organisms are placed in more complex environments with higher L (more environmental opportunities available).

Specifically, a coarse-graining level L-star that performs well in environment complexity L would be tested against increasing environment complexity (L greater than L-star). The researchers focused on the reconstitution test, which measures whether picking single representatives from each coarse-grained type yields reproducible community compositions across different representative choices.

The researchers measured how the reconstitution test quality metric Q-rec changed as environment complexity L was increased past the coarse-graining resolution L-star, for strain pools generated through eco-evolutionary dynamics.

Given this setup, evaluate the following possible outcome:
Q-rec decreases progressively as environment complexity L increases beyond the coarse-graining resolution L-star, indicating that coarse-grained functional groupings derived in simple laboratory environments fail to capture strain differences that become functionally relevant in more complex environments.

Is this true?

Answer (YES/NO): NO